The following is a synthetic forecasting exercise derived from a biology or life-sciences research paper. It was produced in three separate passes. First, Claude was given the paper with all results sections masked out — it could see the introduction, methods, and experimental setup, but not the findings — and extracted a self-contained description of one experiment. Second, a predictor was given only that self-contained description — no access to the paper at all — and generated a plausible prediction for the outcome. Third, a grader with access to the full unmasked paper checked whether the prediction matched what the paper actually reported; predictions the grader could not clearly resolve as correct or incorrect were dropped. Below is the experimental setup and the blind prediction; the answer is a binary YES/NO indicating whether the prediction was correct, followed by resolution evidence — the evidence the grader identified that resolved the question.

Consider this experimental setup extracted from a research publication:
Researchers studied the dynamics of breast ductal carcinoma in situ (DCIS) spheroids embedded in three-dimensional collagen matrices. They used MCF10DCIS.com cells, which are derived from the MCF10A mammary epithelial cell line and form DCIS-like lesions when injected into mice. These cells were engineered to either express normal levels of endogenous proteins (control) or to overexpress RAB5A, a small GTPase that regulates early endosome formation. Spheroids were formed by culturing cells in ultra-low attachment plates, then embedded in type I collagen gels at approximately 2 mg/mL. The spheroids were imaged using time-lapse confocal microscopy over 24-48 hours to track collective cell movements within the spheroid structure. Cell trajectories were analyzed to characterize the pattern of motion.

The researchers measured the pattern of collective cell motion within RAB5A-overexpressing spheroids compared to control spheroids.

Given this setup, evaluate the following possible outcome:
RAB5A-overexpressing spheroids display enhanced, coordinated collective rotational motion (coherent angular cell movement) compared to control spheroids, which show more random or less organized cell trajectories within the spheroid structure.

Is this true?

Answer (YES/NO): YES